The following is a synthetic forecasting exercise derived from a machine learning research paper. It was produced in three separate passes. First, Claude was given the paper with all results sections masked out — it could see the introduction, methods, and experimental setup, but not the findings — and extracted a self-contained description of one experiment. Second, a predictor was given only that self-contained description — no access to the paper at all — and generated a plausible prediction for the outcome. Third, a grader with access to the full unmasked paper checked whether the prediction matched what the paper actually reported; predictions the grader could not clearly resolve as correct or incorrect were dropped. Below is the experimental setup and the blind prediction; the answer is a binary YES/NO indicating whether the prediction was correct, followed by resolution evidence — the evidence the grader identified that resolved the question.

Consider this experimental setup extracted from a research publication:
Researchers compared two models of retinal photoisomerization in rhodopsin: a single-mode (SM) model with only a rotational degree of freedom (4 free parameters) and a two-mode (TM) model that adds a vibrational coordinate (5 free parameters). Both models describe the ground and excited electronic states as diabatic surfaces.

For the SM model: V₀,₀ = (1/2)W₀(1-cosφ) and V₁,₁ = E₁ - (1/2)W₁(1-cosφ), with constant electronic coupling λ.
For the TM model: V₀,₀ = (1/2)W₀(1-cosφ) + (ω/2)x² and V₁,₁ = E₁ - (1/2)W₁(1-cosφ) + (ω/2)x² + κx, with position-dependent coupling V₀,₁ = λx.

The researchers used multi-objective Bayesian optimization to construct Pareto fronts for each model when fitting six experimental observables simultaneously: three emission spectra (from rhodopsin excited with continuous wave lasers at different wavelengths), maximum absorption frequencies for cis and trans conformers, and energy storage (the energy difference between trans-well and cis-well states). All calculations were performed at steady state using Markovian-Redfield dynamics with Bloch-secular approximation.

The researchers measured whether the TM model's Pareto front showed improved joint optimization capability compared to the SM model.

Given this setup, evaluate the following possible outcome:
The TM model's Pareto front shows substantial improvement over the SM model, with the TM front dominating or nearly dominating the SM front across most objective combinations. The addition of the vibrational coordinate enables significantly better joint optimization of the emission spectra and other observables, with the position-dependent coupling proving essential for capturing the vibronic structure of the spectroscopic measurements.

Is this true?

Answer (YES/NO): NO